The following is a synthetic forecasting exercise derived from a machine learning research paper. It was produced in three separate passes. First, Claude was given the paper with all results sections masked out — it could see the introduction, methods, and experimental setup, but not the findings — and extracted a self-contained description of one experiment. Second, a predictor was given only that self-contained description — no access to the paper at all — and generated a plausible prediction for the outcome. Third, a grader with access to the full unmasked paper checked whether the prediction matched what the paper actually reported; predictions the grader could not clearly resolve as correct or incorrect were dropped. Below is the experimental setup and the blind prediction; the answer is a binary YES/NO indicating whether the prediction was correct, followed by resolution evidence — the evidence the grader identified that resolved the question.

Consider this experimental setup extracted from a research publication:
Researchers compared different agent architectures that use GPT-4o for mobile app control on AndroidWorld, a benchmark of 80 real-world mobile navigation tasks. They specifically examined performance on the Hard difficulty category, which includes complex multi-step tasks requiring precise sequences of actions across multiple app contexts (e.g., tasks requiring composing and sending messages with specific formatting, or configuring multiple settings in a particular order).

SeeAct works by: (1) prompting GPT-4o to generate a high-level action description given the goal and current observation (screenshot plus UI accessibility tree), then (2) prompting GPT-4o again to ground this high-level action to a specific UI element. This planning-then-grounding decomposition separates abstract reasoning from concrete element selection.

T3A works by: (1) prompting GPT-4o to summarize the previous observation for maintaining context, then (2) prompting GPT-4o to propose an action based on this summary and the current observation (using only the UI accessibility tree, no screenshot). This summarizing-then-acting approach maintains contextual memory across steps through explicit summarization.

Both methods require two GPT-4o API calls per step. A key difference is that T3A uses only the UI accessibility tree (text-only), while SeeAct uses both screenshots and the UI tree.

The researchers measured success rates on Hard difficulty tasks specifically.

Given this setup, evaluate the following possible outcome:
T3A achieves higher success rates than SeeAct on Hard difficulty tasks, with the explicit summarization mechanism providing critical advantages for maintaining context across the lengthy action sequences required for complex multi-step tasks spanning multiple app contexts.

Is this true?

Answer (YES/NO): YES